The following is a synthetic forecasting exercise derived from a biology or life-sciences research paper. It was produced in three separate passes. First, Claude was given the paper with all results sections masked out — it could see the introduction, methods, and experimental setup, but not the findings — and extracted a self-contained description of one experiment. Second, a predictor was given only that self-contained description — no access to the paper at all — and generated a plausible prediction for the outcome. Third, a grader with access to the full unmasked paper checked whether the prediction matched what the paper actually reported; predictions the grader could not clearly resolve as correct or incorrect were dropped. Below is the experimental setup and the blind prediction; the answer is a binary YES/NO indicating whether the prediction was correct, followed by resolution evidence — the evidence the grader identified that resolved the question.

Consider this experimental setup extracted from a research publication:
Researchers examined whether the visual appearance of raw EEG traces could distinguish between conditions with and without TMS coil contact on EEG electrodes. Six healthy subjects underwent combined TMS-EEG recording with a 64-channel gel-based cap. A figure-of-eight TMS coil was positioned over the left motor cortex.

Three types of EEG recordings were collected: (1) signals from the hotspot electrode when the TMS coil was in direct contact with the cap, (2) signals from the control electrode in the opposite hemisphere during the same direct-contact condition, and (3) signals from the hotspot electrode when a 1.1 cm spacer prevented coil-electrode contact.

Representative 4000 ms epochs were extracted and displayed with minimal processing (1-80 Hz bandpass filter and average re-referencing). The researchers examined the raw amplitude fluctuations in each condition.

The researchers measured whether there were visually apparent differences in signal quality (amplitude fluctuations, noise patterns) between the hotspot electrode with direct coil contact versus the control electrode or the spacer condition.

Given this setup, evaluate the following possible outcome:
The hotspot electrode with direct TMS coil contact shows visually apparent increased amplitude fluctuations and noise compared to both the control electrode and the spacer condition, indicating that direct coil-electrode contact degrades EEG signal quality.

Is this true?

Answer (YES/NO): YES